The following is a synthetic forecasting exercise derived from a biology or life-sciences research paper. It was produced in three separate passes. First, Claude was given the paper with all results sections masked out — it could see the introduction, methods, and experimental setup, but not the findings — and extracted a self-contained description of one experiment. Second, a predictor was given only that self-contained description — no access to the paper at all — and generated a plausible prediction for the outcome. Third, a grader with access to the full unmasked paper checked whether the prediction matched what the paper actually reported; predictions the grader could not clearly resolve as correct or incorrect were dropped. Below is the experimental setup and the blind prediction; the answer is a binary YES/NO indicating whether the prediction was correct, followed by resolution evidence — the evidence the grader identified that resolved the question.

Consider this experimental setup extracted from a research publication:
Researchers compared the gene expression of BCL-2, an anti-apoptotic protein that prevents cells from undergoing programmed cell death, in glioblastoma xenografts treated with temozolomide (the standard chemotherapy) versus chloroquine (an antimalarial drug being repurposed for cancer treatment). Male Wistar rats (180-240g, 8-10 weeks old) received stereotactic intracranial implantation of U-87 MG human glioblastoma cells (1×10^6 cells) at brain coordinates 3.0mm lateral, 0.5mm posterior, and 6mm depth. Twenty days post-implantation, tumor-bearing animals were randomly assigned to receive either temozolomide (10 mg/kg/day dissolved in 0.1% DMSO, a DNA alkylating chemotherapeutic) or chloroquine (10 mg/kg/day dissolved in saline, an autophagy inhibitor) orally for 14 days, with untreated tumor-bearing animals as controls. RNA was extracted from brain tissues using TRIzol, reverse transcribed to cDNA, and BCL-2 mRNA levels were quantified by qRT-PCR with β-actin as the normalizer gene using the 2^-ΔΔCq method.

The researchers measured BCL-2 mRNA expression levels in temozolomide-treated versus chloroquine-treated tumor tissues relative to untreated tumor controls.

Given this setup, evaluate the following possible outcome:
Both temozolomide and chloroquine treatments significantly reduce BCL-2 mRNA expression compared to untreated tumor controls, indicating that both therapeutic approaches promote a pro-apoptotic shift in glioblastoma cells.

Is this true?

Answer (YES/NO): NO